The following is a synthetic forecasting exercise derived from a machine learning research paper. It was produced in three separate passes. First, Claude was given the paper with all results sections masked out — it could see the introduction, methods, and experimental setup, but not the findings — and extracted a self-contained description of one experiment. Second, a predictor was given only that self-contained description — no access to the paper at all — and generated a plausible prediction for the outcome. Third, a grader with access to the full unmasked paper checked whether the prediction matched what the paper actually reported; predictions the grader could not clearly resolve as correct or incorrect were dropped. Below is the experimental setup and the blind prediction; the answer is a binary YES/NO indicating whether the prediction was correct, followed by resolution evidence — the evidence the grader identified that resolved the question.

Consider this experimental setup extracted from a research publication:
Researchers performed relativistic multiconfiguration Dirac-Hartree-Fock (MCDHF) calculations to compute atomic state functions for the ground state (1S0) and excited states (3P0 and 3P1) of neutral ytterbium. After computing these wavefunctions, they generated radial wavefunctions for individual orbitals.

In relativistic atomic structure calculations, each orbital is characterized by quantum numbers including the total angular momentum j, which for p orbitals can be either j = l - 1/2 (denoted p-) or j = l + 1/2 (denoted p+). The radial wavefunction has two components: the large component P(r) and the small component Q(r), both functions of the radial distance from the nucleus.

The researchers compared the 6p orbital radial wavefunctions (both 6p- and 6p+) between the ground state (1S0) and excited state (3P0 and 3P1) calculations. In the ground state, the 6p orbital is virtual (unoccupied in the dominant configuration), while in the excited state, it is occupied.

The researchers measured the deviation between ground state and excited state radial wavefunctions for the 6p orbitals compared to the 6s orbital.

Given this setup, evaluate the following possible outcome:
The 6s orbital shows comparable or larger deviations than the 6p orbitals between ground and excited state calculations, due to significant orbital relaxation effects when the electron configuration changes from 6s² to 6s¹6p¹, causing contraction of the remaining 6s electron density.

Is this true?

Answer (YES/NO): NO